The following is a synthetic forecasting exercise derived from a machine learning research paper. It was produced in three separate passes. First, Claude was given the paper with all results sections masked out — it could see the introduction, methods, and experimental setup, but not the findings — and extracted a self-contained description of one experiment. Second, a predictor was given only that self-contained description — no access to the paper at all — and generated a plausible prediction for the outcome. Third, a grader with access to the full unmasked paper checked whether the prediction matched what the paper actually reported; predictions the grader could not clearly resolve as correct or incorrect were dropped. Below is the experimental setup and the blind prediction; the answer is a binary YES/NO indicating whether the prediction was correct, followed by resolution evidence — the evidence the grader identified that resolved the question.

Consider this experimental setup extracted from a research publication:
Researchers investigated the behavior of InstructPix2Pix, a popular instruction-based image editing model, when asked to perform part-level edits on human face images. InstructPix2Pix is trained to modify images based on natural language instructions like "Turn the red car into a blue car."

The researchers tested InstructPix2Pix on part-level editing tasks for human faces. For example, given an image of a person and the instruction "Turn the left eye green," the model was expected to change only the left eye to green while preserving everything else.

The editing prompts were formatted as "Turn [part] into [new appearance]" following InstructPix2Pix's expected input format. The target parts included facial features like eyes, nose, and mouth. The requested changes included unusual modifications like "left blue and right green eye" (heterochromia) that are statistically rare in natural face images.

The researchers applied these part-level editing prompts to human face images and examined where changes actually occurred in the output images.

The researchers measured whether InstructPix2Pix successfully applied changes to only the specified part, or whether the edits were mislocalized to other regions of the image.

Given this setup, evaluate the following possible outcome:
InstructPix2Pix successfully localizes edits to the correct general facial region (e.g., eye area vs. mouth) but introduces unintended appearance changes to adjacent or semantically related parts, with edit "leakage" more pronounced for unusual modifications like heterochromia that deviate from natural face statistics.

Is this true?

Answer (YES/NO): NO